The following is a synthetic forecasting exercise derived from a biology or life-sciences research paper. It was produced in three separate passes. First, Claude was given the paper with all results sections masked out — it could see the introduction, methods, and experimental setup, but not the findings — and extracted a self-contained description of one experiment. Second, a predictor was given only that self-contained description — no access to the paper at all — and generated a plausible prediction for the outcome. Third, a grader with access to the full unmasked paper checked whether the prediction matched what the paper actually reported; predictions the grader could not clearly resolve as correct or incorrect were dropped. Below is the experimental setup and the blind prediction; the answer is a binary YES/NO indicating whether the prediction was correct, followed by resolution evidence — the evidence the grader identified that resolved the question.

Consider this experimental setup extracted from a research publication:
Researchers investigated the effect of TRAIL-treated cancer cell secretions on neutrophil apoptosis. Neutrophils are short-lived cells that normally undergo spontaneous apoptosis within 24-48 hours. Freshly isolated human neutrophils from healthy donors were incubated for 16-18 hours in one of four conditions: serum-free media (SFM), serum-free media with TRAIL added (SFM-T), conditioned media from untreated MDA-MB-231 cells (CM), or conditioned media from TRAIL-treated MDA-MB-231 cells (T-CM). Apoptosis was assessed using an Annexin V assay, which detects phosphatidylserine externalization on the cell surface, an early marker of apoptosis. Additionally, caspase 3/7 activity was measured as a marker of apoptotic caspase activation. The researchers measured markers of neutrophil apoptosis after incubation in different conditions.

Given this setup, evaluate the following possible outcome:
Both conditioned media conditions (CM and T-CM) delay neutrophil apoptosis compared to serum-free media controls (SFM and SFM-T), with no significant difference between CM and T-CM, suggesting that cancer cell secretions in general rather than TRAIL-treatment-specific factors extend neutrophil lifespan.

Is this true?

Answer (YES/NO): NO